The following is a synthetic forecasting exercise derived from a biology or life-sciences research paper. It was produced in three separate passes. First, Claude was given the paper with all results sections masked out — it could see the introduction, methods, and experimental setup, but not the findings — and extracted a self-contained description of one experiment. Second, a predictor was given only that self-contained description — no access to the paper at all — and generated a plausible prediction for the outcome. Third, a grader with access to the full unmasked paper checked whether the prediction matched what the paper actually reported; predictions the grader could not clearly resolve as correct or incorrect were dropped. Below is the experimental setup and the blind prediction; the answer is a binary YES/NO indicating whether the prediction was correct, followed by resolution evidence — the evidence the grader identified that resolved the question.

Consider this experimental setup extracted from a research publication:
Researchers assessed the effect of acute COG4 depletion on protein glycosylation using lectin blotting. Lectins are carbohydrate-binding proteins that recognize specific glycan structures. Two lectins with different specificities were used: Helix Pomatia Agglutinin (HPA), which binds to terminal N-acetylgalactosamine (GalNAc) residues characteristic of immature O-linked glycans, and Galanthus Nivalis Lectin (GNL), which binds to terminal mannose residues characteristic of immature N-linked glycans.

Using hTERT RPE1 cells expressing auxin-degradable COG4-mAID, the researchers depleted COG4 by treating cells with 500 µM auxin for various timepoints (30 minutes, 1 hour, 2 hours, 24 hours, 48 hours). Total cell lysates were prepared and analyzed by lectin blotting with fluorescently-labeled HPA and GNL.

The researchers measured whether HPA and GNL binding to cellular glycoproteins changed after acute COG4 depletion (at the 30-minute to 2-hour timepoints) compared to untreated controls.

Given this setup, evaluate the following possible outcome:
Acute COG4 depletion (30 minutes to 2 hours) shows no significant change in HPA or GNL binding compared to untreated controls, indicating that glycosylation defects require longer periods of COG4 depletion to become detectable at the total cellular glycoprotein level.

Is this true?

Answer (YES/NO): YES